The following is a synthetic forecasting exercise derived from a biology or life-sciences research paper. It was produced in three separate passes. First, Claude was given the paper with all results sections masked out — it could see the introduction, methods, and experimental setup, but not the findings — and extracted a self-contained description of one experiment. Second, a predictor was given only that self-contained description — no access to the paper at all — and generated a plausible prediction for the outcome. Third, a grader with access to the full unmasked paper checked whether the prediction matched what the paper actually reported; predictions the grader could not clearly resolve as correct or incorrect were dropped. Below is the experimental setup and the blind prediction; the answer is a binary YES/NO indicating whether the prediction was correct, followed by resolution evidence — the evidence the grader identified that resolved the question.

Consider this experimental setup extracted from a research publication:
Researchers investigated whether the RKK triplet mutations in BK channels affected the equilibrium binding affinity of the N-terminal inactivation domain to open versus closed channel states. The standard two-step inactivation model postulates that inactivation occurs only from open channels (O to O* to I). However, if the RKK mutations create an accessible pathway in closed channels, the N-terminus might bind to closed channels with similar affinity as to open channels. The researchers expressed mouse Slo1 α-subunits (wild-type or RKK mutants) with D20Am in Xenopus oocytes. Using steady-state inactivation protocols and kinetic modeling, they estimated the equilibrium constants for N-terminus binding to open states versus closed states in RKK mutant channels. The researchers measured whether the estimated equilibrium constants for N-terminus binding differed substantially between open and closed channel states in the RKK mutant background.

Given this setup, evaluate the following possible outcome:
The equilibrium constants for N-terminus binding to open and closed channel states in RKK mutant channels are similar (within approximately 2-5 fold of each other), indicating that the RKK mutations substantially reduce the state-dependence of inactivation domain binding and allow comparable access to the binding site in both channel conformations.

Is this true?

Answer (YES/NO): YES